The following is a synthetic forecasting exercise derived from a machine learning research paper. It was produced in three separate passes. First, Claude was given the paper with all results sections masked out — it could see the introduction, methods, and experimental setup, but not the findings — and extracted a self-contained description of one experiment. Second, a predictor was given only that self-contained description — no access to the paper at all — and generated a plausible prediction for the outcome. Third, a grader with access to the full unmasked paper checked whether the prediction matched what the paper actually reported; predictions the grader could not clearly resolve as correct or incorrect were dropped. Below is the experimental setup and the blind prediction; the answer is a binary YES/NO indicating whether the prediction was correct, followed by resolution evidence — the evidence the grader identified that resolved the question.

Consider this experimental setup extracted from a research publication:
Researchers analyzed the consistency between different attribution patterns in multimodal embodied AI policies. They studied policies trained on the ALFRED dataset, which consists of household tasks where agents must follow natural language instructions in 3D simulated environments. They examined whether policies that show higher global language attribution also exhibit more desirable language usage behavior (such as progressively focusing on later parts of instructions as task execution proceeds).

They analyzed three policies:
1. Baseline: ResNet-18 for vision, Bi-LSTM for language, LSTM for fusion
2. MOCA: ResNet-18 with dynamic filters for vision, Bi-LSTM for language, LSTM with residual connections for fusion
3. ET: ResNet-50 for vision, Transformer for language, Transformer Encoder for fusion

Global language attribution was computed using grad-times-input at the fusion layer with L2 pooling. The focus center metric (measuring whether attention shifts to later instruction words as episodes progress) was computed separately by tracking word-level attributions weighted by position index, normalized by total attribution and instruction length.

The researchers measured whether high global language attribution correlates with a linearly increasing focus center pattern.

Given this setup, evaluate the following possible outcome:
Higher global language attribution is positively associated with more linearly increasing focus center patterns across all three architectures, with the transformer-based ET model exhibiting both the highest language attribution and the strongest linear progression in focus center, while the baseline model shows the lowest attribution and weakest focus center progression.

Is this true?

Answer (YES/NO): NO